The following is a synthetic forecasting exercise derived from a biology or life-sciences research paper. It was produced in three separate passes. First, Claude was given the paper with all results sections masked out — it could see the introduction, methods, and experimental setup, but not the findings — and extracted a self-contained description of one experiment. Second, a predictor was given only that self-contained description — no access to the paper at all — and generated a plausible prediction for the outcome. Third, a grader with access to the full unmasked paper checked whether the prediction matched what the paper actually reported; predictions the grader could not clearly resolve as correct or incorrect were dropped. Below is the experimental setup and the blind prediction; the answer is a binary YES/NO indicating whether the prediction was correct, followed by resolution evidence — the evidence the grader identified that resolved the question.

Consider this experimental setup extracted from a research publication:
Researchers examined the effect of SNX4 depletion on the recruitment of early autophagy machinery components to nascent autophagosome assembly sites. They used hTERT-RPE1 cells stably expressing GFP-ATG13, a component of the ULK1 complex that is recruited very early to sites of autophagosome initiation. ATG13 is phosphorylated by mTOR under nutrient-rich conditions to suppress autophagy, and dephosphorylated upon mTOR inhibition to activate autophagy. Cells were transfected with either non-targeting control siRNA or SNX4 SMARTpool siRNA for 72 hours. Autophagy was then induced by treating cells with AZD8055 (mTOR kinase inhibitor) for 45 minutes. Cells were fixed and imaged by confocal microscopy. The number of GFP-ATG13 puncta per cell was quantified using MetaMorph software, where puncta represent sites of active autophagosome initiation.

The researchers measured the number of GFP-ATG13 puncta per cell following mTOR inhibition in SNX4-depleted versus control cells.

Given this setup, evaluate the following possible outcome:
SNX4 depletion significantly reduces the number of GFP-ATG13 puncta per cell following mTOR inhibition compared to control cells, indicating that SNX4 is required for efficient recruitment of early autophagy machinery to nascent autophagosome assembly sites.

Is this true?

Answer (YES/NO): NO